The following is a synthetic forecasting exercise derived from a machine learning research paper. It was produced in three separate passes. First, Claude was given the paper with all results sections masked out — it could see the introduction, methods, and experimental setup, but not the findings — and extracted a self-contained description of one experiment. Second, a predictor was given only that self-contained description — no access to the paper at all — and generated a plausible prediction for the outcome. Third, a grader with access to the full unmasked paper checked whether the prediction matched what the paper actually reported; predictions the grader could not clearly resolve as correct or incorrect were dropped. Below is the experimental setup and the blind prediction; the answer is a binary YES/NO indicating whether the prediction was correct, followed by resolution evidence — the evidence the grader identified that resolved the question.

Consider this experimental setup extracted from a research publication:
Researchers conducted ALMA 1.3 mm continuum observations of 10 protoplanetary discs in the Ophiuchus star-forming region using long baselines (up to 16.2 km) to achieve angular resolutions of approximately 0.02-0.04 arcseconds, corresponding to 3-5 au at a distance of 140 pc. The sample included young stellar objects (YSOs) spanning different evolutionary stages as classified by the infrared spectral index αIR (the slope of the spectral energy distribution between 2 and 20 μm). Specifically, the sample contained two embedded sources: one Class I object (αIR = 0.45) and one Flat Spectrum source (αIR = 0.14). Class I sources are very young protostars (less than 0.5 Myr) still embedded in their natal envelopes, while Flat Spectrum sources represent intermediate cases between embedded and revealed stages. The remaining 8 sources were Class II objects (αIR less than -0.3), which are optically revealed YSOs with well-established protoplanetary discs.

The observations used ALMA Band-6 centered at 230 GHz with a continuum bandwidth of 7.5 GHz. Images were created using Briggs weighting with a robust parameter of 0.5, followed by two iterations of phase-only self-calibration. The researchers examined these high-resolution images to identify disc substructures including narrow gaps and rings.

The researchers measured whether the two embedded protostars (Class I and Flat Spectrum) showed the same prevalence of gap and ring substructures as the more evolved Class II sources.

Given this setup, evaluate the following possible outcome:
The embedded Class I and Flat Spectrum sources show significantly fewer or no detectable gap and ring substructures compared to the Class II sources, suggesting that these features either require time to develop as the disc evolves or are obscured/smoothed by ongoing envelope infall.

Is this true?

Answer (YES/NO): NO